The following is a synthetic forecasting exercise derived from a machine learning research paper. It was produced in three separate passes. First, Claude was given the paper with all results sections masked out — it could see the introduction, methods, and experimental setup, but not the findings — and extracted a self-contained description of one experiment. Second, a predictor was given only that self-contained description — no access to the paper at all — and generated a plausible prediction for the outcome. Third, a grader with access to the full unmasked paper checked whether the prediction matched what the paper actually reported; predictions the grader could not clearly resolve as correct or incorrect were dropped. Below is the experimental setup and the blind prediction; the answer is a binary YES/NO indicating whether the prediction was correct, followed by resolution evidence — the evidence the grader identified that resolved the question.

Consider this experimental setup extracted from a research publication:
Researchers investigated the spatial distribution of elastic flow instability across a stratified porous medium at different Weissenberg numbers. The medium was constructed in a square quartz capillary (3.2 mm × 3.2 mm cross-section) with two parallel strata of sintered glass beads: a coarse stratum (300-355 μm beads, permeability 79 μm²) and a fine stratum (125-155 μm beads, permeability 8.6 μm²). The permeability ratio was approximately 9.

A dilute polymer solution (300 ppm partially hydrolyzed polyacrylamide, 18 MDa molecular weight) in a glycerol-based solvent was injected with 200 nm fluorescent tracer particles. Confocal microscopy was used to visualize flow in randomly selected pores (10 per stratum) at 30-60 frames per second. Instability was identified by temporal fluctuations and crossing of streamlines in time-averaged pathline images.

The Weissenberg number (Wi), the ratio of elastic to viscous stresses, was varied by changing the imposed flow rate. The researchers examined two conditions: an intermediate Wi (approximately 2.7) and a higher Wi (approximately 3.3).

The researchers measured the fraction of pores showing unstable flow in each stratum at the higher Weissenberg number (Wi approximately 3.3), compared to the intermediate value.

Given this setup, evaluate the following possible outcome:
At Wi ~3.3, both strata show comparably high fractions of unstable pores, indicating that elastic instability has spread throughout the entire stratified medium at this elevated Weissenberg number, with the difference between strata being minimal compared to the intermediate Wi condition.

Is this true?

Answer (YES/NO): YES